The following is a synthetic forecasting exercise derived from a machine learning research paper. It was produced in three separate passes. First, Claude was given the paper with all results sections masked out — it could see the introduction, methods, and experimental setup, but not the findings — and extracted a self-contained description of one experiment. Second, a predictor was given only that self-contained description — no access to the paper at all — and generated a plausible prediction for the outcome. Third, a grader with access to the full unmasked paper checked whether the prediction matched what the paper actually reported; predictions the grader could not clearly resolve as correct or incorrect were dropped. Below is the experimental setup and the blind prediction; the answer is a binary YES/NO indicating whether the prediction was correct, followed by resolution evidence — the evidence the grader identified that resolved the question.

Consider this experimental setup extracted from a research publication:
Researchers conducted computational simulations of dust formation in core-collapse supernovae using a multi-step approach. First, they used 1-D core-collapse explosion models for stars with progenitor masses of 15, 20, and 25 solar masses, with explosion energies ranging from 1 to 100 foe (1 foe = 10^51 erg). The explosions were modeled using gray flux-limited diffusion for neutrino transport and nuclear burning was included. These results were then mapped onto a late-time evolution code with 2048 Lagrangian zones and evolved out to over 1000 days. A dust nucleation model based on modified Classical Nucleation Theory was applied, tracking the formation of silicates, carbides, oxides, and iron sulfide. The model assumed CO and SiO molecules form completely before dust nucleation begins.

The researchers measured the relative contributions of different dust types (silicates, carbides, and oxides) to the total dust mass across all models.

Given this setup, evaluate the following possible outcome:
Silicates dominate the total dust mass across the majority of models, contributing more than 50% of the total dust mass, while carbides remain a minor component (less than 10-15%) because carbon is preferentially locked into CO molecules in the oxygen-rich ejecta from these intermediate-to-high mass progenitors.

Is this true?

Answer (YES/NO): NO